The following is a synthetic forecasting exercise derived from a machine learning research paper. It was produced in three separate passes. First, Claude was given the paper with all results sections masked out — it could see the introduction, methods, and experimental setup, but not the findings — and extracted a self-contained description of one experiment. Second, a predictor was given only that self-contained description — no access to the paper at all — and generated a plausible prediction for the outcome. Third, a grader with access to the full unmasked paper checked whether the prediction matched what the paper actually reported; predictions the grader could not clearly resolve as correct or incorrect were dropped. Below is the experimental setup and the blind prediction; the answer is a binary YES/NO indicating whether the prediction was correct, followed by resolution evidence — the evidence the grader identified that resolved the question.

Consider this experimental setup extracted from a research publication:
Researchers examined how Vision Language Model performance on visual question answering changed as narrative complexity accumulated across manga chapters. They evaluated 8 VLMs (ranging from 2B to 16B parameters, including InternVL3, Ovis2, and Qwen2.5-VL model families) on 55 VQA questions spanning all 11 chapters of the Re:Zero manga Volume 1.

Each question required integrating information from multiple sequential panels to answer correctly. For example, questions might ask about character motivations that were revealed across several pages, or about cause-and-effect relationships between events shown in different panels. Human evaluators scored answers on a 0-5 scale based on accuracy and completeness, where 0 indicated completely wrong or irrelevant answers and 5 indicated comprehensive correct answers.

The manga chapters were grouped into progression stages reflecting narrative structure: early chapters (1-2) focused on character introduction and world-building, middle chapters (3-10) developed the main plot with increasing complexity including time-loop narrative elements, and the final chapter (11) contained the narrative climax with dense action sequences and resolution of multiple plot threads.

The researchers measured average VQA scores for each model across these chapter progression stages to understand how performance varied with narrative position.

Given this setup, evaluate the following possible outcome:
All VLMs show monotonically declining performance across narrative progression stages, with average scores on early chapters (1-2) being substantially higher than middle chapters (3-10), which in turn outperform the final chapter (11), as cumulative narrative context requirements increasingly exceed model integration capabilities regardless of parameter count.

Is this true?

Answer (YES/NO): NO